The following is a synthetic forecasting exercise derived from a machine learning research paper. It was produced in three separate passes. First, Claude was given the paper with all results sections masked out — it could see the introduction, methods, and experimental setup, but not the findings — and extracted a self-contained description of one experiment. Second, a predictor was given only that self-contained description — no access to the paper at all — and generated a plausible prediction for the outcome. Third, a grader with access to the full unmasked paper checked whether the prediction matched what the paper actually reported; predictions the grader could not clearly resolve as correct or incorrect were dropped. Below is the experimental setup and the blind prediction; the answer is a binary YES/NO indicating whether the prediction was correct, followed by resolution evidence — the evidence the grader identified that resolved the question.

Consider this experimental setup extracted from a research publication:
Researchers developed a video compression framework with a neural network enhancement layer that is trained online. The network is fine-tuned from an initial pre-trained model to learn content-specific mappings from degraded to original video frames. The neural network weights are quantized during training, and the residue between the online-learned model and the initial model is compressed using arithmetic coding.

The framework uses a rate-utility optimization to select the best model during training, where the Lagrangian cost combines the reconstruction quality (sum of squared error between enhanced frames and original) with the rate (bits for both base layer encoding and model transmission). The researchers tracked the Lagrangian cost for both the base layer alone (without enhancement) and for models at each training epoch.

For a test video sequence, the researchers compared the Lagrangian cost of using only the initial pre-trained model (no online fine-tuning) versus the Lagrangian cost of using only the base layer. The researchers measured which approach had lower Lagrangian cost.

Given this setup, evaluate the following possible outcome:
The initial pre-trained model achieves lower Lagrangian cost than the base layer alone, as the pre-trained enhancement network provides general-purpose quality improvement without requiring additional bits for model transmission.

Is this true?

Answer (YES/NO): NO